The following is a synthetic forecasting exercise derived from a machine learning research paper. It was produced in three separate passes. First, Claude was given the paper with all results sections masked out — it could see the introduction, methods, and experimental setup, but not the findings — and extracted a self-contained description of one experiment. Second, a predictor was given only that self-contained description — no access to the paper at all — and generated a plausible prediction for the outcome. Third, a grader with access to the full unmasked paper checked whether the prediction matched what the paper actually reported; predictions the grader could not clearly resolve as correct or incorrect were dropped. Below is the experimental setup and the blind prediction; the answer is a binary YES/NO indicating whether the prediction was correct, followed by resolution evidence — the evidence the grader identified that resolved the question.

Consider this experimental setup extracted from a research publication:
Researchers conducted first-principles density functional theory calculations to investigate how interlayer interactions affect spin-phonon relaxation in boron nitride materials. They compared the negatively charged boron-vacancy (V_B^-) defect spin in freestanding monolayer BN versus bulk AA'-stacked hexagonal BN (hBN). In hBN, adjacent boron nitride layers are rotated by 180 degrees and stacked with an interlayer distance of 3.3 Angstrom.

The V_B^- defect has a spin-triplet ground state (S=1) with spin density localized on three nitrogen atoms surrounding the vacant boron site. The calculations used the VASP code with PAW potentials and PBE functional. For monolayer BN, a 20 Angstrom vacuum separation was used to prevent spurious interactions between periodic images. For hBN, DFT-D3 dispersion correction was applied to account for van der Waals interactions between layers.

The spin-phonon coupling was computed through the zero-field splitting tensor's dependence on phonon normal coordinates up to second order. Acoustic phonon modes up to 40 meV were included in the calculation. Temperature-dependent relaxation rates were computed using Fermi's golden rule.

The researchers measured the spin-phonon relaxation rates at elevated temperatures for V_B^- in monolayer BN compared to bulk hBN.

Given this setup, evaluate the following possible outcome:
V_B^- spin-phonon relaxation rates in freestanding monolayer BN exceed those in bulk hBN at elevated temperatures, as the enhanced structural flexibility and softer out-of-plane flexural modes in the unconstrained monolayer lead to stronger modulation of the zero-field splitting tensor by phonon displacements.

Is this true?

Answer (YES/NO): NO